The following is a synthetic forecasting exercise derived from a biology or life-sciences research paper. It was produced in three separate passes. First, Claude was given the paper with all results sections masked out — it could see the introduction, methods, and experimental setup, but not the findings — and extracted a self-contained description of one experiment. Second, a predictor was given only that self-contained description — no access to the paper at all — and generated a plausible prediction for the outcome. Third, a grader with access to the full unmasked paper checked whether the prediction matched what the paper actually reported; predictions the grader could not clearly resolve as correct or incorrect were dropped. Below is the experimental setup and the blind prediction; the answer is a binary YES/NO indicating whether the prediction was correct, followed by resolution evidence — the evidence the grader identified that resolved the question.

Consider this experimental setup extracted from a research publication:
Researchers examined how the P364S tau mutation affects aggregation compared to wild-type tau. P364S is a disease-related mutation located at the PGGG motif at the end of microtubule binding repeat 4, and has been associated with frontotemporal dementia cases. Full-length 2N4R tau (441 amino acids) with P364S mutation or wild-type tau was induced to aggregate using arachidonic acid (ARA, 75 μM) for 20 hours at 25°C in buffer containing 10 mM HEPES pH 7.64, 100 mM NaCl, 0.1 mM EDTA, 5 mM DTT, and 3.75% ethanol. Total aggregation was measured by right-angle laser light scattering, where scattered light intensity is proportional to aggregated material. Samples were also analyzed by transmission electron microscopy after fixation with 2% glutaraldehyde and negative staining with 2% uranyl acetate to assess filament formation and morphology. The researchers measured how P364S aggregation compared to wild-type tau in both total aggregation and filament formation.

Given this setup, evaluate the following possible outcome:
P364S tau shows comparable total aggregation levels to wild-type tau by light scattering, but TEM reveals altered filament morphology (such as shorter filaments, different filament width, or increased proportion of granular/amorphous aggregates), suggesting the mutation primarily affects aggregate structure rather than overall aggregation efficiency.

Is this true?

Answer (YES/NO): NO